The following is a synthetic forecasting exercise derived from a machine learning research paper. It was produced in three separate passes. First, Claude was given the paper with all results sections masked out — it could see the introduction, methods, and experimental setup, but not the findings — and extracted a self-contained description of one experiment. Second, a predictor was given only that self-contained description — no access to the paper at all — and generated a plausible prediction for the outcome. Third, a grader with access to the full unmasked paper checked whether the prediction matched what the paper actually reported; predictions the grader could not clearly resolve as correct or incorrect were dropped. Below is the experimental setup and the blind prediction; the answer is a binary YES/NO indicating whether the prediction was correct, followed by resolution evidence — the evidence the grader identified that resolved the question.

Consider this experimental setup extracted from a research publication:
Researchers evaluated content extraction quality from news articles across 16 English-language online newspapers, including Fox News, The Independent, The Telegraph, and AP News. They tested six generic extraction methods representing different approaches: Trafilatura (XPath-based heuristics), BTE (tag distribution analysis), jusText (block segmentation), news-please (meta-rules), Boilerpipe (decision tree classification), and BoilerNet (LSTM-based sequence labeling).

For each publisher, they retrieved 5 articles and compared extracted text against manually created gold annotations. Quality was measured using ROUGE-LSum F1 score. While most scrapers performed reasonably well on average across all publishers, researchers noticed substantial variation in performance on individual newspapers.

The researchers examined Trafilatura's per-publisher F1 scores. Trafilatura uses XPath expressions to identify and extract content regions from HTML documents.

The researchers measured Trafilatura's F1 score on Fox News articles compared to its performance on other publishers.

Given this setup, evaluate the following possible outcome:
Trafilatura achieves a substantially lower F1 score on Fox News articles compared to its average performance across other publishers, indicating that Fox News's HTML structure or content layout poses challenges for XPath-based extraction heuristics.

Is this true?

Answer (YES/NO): YES